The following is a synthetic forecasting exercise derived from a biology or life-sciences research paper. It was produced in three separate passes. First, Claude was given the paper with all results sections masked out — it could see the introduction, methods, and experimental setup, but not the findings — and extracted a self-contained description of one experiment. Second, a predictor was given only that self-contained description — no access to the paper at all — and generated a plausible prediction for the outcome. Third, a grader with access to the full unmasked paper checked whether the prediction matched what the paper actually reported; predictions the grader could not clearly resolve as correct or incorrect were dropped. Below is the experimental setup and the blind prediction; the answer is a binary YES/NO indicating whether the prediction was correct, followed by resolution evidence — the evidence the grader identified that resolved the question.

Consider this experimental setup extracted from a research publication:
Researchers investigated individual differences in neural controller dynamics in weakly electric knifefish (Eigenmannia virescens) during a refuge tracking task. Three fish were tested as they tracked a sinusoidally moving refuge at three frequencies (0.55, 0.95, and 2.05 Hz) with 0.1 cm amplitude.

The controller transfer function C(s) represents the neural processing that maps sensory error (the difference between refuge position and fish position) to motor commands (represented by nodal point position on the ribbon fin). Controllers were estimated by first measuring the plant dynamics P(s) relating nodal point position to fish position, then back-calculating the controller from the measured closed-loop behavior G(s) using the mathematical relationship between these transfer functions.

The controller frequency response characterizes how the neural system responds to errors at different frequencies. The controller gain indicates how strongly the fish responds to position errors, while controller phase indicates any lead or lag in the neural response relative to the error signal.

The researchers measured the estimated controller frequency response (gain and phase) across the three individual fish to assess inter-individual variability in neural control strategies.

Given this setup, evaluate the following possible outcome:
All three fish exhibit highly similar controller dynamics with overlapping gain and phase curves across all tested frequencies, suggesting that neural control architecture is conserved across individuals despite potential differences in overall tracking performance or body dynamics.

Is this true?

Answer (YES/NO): NO